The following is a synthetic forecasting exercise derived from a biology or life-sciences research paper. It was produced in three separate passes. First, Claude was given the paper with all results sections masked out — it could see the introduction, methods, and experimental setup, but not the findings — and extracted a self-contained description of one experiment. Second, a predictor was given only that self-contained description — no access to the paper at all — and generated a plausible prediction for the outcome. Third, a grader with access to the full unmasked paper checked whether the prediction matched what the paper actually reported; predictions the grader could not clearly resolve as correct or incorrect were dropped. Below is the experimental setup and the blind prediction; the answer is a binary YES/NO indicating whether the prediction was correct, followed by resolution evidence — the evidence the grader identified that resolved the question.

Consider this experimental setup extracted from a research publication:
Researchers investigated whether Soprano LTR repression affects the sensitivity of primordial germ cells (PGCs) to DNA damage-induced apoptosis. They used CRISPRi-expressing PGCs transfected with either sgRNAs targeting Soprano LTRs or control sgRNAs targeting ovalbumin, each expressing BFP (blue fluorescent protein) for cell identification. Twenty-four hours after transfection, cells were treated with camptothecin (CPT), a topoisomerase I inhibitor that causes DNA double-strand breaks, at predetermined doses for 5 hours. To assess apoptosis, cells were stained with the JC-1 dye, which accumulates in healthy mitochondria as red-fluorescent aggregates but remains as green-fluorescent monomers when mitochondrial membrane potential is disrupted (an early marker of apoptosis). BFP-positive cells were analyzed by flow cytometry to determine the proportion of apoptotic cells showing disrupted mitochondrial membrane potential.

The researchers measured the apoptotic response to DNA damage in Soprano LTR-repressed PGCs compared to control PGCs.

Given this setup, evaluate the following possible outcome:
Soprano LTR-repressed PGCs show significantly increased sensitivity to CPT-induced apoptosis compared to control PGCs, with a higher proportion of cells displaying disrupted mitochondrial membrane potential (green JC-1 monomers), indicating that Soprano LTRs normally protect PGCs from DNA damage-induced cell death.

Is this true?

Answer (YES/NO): NO